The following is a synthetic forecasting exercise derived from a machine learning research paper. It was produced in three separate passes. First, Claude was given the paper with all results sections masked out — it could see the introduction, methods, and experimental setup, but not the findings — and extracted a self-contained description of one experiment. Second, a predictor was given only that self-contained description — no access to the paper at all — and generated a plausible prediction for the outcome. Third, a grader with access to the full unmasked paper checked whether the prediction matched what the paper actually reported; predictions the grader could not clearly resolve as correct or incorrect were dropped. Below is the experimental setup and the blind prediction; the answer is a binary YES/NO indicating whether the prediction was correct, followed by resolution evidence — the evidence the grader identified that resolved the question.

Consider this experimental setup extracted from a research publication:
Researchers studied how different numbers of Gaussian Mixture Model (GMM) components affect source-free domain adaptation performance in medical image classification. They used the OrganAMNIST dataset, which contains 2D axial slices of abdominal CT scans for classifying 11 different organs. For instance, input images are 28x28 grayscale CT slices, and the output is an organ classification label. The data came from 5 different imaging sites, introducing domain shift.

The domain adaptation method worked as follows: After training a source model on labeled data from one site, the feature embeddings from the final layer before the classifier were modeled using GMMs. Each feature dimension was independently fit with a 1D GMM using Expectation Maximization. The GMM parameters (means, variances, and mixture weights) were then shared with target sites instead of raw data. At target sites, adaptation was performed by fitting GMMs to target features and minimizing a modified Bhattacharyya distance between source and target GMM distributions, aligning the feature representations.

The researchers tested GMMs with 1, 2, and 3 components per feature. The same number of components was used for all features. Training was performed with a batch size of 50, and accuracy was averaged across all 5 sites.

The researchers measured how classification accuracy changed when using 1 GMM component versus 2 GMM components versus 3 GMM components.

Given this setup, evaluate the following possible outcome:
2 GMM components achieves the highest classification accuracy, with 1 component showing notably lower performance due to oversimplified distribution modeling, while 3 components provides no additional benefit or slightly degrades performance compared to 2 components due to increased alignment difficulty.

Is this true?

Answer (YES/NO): NO